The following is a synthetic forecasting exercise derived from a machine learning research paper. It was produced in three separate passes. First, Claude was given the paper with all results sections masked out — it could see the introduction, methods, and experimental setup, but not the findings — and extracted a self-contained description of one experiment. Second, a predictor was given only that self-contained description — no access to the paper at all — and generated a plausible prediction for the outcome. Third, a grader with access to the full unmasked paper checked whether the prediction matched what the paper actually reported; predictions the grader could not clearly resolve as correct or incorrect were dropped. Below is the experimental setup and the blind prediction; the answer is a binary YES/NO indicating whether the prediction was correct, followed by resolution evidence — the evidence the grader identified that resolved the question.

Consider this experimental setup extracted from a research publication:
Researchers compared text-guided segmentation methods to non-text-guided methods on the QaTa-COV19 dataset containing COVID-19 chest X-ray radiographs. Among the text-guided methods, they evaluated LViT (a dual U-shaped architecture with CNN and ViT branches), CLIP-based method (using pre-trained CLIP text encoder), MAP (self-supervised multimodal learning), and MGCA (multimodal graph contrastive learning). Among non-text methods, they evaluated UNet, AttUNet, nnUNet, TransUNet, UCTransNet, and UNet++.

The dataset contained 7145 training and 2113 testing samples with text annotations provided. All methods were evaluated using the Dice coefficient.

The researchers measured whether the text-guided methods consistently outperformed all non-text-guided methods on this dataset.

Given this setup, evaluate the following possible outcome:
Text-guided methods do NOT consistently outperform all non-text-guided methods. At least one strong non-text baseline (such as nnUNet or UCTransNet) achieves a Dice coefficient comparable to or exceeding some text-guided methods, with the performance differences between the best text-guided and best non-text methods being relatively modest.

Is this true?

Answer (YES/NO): NO